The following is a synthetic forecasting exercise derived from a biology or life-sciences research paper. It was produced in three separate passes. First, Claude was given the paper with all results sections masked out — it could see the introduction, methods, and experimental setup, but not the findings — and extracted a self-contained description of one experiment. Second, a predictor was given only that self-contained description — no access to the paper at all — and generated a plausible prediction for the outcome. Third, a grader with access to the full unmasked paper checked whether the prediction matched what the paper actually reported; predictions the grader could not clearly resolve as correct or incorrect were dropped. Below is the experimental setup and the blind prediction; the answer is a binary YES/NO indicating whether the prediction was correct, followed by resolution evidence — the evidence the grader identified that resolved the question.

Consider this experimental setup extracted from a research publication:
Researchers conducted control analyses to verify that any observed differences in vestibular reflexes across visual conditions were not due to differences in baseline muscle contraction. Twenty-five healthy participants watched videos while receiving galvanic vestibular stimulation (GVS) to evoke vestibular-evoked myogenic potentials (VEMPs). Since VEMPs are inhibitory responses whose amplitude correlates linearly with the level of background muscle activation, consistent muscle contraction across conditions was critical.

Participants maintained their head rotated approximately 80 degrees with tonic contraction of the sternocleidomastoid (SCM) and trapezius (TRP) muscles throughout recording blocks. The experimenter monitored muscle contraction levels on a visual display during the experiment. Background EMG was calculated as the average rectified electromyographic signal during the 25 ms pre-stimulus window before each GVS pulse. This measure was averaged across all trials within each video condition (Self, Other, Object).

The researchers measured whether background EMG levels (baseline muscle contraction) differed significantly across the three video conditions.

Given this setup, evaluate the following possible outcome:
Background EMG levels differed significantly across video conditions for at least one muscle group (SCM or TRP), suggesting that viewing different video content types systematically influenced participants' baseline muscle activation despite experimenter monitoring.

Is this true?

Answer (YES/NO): NO